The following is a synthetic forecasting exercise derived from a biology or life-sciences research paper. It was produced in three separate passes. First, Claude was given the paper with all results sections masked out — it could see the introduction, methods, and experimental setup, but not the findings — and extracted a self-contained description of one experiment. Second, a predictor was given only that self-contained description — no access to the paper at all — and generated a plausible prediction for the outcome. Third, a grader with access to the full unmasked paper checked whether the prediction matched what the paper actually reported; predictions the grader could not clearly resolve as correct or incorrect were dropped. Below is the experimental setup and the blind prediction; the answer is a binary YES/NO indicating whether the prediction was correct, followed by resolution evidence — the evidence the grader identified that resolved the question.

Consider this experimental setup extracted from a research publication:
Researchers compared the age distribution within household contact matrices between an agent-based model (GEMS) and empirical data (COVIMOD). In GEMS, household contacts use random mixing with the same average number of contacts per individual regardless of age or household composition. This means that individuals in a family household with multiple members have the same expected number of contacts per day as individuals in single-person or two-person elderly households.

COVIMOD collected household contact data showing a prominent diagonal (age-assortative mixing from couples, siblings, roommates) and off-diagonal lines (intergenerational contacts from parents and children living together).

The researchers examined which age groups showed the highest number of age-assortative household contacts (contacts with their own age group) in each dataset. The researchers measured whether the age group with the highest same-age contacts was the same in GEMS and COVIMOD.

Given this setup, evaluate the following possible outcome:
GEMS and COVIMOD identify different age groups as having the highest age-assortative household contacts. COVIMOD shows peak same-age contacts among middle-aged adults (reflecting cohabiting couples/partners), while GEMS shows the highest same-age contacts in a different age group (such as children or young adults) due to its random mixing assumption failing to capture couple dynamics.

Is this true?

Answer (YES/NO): NO